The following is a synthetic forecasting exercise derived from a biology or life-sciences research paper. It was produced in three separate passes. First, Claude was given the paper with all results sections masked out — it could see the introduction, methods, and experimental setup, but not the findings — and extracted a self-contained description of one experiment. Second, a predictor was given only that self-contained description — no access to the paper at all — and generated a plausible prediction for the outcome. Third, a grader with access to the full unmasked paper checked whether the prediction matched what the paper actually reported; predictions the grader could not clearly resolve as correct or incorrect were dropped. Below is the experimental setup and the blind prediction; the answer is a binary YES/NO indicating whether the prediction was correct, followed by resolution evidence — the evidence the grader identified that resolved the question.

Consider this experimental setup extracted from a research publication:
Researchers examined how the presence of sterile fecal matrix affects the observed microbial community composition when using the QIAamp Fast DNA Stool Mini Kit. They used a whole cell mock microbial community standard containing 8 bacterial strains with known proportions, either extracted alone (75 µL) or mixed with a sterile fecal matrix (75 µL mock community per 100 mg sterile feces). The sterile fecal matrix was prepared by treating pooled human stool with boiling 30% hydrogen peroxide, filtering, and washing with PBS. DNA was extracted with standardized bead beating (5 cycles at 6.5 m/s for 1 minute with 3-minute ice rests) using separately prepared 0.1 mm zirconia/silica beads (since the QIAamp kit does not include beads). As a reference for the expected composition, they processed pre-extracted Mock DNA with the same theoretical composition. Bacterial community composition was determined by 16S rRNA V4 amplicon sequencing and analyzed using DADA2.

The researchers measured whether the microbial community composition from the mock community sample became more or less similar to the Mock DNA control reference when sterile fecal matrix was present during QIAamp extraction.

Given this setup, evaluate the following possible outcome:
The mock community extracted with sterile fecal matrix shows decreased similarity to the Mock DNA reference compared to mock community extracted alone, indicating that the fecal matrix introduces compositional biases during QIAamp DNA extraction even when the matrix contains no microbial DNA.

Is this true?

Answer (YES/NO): YES